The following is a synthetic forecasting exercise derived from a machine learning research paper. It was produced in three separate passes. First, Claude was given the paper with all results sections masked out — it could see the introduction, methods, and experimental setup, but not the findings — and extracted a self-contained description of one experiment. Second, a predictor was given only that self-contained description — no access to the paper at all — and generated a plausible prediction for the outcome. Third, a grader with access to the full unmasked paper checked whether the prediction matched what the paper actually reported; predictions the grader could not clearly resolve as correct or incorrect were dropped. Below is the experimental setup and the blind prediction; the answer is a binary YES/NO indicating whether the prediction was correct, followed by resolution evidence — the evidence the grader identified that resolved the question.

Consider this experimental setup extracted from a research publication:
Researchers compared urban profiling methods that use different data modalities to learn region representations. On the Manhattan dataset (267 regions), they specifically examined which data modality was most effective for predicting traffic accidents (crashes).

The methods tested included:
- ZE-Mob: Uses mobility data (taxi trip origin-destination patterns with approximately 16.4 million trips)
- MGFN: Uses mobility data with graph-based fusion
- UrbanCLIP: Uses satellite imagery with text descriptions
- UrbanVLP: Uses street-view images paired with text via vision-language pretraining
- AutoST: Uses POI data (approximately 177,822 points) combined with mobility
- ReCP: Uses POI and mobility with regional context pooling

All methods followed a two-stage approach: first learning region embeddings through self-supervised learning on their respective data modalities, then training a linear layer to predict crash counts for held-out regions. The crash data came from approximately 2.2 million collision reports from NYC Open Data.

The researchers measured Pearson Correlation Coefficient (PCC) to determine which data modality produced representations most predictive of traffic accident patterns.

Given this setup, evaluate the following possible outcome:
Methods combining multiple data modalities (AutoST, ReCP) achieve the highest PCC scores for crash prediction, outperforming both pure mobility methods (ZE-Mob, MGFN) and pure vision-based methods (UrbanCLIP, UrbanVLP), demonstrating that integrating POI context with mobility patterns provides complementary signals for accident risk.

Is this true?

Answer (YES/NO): NO